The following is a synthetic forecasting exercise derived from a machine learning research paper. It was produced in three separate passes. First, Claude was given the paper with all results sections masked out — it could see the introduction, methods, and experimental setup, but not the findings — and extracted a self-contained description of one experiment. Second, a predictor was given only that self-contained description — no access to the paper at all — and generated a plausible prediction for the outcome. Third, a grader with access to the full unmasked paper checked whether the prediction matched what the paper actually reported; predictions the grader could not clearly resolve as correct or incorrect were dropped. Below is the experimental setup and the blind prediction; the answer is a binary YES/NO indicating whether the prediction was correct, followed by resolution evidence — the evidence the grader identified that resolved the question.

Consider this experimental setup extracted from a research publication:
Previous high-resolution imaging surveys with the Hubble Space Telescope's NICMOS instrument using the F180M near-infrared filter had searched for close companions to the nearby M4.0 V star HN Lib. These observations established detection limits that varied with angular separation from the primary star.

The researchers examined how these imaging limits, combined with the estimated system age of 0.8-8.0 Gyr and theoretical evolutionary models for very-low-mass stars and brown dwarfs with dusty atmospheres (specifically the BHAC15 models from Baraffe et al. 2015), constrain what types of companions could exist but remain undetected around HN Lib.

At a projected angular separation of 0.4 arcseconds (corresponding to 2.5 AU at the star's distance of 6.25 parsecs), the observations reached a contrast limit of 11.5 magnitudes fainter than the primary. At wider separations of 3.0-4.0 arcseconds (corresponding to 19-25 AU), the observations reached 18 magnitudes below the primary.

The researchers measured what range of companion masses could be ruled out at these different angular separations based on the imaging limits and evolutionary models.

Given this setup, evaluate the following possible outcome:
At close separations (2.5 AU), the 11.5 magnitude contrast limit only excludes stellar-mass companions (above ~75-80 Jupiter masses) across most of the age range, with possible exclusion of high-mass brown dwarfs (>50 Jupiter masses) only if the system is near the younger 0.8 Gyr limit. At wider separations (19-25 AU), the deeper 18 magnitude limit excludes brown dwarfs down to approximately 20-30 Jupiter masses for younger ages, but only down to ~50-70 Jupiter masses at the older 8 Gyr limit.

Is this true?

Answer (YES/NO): NO